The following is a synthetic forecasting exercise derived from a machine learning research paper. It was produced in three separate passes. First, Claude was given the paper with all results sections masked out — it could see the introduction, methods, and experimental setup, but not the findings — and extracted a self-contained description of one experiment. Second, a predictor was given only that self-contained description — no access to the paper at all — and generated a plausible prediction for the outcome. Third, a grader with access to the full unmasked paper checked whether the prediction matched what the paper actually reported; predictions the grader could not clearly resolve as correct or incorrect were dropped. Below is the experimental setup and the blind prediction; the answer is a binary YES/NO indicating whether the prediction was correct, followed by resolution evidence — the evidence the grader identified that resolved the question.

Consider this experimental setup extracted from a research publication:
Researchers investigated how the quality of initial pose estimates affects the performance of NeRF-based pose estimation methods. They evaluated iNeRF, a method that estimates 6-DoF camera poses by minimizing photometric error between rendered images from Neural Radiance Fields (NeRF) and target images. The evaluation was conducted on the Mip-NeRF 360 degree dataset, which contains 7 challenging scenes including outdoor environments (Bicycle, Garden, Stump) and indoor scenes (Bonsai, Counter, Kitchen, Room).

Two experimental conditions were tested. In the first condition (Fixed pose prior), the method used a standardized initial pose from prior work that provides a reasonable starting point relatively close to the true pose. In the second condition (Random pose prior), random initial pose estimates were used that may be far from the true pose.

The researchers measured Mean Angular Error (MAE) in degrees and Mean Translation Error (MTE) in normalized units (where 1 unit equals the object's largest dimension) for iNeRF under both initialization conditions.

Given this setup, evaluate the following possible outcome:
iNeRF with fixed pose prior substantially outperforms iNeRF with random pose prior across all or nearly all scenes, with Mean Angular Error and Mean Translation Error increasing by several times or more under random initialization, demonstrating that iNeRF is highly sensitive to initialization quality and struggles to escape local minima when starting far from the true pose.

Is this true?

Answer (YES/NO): YES